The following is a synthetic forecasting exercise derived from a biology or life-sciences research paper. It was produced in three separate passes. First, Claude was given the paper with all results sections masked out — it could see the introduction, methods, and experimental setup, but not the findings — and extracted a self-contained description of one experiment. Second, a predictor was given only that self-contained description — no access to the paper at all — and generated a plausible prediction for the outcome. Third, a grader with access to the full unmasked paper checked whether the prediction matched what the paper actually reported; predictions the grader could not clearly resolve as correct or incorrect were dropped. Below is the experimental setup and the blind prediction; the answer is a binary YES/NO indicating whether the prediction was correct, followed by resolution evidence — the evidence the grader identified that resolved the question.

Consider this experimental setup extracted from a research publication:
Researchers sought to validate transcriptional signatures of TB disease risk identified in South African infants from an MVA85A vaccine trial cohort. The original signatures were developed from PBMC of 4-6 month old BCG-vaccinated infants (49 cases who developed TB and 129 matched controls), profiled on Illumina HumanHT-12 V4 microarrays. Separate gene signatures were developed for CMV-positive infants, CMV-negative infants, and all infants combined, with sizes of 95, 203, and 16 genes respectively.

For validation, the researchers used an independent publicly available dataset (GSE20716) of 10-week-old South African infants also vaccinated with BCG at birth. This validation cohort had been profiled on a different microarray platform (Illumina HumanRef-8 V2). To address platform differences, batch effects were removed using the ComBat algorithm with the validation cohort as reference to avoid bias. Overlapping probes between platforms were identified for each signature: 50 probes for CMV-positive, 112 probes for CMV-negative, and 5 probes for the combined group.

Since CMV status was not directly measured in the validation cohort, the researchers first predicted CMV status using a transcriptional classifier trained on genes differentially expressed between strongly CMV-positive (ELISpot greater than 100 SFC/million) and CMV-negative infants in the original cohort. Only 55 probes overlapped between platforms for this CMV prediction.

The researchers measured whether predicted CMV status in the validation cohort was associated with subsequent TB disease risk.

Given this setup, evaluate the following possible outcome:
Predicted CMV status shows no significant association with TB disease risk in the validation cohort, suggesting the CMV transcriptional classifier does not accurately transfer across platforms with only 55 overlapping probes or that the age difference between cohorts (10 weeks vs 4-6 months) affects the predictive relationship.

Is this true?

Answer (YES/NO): YES